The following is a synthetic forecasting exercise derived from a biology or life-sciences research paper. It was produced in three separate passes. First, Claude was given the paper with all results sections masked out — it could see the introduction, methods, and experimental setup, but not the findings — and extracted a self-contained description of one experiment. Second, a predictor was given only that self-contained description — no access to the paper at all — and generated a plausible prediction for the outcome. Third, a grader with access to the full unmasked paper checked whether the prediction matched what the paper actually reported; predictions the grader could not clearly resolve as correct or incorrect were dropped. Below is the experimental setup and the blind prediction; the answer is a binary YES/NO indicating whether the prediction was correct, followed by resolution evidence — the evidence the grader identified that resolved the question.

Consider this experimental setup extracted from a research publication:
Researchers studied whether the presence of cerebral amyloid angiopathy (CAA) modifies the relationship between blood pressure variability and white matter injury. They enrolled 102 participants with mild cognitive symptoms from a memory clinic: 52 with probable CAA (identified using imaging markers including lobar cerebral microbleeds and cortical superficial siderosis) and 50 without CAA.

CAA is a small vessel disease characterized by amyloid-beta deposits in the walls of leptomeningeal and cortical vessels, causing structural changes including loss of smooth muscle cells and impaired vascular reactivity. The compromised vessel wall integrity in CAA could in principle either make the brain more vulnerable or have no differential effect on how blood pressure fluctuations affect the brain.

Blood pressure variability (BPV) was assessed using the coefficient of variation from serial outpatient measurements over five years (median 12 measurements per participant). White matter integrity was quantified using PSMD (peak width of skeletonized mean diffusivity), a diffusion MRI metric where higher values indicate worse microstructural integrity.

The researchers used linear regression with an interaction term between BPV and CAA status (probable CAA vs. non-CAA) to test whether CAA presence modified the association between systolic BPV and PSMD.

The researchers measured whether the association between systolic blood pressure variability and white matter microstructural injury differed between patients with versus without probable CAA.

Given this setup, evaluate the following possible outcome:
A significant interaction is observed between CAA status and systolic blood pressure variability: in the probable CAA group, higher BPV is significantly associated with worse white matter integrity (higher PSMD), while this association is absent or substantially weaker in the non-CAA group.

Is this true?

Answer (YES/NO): YES